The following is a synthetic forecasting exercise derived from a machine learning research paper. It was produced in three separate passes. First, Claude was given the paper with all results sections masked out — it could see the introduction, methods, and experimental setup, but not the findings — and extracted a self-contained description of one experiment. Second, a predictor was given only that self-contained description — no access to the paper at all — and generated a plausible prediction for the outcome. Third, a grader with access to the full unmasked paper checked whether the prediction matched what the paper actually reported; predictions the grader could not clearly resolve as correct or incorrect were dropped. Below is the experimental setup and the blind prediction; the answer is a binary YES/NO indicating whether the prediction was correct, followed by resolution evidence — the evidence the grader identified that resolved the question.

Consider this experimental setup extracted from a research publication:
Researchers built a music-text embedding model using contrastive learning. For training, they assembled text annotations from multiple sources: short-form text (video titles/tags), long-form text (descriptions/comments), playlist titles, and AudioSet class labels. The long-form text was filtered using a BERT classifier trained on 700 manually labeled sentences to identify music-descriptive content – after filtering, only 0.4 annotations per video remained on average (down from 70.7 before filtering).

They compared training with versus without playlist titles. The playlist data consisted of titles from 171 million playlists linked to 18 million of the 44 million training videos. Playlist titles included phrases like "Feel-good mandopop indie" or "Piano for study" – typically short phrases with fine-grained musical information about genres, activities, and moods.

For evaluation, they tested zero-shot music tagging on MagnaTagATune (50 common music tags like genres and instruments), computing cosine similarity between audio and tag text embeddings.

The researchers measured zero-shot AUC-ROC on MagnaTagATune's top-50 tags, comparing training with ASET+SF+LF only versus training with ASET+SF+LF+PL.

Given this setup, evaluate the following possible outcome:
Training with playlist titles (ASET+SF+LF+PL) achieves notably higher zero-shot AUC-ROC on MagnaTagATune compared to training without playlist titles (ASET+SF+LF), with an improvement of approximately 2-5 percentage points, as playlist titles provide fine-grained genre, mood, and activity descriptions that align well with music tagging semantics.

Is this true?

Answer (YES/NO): YES